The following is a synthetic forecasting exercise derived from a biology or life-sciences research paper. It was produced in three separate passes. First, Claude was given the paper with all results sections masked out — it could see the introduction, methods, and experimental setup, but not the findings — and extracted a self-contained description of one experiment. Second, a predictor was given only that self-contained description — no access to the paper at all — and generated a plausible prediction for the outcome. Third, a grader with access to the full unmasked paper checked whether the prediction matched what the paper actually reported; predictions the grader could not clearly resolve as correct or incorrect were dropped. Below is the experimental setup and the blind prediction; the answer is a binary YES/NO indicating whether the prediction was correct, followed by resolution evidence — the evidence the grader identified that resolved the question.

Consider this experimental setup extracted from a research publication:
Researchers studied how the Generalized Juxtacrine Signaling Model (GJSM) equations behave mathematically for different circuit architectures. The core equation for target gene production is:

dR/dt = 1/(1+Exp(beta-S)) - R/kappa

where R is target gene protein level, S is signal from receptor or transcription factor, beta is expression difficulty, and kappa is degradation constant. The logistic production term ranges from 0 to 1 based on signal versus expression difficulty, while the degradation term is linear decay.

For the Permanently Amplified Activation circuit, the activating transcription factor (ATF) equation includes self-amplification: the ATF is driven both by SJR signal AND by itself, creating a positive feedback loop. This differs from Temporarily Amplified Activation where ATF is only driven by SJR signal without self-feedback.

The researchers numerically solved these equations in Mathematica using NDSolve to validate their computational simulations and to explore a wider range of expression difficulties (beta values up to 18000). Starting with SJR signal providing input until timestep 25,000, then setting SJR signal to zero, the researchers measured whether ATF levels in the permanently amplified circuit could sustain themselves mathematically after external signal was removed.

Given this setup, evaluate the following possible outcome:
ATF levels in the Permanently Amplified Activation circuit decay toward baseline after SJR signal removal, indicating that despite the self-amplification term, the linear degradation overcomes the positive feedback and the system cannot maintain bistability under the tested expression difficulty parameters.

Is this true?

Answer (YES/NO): NO